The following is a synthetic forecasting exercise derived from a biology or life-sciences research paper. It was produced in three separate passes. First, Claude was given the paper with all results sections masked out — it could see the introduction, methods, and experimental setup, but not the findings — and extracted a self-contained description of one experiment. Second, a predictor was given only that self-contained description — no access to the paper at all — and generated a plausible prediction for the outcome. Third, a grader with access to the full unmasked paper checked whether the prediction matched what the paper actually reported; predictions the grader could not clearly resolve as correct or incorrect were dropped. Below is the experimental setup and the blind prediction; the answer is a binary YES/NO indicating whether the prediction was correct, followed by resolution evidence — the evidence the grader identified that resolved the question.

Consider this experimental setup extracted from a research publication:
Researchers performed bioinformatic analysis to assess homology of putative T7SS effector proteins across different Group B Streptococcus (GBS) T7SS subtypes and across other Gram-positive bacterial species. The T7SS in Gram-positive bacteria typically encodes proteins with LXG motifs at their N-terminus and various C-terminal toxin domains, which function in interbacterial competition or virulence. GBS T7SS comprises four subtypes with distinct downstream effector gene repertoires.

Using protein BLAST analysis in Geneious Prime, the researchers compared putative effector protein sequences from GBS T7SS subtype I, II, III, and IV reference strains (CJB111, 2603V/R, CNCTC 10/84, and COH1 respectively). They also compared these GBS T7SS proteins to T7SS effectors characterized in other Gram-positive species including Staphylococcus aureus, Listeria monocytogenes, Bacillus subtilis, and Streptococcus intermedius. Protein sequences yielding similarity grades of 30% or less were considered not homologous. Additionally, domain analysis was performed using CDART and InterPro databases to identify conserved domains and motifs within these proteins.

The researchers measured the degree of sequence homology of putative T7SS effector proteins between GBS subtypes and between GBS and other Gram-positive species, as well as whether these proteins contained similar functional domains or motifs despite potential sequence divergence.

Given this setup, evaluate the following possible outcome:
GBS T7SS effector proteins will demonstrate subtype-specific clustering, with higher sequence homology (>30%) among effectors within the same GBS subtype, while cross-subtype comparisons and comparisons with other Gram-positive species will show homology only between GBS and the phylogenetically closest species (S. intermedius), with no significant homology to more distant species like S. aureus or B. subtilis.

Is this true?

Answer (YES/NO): NO